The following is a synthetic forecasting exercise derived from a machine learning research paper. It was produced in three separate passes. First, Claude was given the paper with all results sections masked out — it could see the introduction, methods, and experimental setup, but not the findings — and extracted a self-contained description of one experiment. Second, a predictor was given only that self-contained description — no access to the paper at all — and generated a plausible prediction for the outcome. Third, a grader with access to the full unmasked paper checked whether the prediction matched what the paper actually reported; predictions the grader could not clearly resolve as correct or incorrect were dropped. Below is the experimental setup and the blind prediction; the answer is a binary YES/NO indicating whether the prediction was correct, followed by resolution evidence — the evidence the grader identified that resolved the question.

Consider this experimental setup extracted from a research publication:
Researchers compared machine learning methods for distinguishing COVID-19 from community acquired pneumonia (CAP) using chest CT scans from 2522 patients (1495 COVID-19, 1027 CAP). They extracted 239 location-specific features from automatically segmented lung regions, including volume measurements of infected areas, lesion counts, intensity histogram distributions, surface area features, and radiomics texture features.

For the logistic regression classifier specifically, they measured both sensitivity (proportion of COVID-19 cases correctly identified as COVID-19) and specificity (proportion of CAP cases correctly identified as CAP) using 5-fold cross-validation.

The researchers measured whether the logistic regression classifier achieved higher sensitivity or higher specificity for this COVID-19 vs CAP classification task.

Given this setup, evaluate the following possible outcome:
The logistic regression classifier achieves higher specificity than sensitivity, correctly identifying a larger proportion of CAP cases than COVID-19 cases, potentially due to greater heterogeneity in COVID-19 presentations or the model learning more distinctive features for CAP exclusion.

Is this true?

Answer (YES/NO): NO